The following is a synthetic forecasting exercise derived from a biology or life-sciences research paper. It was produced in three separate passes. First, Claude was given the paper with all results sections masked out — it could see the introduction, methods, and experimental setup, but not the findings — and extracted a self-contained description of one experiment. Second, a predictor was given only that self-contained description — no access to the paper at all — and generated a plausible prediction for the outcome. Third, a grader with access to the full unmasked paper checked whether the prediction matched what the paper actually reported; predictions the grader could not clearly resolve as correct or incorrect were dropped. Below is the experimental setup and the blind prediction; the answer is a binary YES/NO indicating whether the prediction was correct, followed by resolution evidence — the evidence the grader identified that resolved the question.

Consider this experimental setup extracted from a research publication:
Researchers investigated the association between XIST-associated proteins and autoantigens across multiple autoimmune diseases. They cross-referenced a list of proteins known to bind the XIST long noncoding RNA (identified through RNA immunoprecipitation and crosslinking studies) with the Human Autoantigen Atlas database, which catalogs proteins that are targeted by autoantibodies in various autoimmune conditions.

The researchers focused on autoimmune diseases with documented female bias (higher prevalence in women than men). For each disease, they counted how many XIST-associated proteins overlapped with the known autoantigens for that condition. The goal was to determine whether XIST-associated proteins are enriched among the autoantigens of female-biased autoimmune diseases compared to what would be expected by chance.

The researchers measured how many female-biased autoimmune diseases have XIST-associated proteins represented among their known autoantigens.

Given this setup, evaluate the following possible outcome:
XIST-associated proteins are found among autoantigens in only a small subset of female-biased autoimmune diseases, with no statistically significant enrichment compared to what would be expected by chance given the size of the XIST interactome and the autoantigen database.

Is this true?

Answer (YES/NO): NO